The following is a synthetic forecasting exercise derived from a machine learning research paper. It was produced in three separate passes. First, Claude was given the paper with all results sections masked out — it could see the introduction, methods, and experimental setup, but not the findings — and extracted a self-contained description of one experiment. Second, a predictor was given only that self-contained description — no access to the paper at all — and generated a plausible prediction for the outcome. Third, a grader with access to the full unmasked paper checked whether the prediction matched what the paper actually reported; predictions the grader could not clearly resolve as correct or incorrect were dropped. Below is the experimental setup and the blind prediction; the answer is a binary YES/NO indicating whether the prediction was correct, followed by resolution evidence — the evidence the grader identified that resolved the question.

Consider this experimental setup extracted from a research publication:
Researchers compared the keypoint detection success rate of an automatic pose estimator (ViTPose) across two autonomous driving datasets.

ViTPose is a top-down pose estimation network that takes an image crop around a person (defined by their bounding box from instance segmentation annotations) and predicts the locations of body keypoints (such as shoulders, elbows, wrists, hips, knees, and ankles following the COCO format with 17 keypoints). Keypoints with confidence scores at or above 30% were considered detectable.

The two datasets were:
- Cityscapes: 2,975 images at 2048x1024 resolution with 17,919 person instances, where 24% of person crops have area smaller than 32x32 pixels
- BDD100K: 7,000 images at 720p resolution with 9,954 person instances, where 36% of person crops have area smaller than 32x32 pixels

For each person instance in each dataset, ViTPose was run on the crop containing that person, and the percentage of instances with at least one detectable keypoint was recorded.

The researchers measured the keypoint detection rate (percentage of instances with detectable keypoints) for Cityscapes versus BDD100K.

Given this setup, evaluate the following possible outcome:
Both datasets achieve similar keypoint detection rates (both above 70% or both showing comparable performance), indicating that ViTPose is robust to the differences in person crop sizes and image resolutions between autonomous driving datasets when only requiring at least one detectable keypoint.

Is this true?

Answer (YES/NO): NO